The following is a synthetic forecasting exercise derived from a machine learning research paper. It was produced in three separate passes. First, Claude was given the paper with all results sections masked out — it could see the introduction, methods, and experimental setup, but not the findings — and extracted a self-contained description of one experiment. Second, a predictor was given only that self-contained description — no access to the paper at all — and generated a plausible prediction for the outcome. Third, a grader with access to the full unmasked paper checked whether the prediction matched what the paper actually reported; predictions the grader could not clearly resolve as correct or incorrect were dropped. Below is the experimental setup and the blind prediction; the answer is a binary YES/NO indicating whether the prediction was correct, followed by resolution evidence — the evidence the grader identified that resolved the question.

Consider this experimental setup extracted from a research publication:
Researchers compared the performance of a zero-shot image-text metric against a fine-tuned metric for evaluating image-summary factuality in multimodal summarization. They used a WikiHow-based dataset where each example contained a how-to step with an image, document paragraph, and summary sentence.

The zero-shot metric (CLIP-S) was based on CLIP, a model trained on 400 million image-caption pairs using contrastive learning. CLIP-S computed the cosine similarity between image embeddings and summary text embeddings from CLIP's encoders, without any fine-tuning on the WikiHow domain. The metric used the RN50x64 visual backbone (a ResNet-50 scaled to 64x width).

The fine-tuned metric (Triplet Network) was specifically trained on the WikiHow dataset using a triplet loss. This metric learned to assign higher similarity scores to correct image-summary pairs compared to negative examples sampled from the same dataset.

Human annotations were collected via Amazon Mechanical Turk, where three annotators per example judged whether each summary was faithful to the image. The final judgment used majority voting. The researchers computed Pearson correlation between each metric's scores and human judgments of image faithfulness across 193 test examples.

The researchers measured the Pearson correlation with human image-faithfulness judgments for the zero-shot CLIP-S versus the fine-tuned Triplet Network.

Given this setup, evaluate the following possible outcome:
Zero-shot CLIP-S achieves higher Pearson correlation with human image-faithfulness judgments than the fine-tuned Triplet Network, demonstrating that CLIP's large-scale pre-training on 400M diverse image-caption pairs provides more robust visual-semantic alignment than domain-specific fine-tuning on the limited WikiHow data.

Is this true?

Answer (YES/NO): NO